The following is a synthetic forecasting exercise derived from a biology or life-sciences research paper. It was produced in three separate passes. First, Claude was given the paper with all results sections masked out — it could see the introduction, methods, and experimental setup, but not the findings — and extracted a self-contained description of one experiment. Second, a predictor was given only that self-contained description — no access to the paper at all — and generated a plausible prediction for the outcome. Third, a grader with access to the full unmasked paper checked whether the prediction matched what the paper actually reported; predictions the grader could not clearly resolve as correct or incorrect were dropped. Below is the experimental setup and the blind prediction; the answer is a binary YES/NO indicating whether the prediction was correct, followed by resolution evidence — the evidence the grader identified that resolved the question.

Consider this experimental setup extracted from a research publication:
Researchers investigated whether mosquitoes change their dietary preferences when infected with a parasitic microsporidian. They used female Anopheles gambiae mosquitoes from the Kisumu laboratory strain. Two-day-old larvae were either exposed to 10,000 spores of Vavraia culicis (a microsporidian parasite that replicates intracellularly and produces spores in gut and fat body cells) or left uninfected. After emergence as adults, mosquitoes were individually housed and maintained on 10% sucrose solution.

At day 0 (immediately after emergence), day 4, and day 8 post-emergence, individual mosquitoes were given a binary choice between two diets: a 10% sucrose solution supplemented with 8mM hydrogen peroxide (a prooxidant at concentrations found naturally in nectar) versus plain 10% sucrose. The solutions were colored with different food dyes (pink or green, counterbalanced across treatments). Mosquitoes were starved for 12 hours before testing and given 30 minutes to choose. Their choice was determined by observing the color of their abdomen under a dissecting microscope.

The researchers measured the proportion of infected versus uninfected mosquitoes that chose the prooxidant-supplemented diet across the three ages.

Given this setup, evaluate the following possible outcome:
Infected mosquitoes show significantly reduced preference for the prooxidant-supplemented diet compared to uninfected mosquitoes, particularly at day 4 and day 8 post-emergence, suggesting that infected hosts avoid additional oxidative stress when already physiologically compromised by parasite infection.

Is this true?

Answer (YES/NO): NO